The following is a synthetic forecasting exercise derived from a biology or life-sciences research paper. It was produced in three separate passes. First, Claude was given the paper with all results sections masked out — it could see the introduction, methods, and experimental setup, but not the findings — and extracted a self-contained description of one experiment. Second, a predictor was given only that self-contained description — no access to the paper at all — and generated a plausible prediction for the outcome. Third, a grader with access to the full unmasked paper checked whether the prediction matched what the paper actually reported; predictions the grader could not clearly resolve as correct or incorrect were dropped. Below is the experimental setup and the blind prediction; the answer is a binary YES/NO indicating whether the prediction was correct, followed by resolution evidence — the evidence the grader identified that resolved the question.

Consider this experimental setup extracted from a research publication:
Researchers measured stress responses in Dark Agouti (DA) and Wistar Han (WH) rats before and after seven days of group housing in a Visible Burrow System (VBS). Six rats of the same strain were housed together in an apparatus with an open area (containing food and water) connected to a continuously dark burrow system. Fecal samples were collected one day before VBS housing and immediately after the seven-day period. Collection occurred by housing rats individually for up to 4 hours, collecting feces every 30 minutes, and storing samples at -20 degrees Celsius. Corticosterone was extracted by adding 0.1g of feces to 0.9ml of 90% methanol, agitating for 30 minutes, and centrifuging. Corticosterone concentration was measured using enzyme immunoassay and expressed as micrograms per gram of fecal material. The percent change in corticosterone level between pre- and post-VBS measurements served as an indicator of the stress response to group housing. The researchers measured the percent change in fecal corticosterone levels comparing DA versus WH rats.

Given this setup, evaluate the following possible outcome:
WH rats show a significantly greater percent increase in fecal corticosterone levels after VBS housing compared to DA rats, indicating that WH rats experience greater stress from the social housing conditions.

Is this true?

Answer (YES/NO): NO